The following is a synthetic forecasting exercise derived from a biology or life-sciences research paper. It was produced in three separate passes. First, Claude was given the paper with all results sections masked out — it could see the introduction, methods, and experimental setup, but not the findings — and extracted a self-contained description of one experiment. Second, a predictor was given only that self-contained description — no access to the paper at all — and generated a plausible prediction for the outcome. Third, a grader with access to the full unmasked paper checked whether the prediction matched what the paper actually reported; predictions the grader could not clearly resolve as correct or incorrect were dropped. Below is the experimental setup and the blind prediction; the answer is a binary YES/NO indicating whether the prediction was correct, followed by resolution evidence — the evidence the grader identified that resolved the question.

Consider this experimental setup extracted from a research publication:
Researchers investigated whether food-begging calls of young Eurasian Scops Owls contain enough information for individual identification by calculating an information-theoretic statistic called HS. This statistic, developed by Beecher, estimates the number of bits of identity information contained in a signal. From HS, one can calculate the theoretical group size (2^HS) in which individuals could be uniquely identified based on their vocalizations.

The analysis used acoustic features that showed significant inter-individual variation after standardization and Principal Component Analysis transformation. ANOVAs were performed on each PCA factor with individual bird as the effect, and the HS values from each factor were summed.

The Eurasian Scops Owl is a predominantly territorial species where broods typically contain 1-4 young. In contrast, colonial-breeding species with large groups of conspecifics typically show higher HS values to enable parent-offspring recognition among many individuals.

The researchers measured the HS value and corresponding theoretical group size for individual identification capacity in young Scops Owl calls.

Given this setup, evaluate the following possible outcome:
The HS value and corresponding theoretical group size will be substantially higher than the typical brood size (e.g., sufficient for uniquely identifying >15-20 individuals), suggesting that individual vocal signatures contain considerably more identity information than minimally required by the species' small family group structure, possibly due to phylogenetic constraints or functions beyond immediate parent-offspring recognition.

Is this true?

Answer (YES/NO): YES